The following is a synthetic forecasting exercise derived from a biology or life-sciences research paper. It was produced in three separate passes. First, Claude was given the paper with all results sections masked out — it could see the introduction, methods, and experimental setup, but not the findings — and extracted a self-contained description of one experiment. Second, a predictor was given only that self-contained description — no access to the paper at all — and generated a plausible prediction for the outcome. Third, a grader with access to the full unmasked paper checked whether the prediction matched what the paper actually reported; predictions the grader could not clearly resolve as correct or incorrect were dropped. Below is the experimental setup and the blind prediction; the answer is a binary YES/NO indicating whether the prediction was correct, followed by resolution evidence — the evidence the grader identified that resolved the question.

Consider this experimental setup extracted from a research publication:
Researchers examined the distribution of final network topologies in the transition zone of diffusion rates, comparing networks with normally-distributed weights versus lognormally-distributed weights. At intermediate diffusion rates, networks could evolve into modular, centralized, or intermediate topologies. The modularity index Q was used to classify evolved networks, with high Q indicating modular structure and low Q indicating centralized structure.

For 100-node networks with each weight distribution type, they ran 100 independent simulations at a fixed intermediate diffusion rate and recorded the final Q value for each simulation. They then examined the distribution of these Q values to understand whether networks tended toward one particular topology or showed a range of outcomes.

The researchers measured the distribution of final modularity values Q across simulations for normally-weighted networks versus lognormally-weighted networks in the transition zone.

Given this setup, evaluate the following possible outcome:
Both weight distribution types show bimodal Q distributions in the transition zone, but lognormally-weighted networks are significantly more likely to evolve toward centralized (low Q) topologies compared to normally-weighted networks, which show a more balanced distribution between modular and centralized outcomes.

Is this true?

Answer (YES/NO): NO